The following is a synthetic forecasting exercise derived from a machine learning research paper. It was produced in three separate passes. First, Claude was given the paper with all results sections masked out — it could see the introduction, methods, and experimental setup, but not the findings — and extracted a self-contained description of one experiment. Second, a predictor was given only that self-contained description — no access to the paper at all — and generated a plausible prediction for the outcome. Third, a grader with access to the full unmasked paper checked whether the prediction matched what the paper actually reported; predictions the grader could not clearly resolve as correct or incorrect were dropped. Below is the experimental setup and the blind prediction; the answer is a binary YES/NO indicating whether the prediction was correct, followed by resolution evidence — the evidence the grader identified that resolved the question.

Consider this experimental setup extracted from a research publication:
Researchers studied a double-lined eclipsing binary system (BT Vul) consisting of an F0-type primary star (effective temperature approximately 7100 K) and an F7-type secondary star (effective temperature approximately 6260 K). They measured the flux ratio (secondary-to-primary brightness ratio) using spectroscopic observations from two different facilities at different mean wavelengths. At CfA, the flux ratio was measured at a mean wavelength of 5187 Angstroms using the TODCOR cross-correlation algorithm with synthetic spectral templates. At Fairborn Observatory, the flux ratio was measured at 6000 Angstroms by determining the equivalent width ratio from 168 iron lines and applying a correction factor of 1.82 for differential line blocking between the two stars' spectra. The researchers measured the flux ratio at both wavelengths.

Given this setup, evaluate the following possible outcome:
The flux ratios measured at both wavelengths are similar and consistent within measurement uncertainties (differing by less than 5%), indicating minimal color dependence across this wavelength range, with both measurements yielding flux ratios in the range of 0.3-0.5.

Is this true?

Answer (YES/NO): NO